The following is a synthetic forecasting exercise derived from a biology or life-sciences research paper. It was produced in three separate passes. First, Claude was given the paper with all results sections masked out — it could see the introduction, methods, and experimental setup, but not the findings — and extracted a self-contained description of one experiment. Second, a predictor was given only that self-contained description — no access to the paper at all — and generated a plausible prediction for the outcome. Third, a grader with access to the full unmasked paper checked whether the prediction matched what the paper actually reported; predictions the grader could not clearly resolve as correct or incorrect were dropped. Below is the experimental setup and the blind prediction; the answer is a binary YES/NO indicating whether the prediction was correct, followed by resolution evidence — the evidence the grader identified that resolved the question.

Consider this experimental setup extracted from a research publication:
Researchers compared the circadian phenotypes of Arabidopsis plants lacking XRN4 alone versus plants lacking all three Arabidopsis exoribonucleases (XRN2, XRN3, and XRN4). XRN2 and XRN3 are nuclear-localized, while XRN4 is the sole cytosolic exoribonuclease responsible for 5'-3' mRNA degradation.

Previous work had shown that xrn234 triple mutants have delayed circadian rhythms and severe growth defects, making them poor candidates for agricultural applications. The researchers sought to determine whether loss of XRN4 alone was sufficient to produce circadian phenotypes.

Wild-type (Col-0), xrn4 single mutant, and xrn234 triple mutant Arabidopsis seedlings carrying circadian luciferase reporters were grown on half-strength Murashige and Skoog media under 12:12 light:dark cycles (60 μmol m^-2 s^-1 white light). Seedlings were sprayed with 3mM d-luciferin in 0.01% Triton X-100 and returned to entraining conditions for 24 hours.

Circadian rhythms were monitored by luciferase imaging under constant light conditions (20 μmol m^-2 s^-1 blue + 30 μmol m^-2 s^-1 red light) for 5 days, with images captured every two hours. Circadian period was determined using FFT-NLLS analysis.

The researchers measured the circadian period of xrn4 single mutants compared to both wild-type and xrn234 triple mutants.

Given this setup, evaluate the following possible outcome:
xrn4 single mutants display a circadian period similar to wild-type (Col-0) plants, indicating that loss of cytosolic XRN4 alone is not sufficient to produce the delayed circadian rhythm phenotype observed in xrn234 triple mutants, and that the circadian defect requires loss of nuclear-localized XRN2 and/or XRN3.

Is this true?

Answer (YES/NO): NO